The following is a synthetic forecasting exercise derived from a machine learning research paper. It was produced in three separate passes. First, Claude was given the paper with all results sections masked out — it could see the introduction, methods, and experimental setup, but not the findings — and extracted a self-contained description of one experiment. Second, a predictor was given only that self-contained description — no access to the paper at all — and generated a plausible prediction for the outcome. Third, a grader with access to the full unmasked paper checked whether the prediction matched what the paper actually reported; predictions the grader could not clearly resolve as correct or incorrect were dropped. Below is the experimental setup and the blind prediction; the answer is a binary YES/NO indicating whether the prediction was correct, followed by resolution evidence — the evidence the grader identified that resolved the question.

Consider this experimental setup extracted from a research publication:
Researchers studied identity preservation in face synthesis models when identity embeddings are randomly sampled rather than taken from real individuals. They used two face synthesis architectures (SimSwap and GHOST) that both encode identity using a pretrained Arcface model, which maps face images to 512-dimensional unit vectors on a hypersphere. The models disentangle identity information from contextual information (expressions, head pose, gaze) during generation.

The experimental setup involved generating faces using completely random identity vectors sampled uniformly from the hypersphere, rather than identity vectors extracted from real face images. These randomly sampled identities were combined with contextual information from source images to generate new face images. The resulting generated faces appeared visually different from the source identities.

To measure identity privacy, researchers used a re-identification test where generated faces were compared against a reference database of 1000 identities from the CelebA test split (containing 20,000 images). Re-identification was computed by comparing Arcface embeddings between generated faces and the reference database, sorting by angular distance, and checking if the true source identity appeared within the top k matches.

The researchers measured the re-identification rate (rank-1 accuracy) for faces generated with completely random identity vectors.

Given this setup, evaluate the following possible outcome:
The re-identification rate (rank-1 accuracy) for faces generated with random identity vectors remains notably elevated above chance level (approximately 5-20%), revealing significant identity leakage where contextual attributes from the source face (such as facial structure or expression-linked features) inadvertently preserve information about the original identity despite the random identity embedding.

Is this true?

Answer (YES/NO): YES